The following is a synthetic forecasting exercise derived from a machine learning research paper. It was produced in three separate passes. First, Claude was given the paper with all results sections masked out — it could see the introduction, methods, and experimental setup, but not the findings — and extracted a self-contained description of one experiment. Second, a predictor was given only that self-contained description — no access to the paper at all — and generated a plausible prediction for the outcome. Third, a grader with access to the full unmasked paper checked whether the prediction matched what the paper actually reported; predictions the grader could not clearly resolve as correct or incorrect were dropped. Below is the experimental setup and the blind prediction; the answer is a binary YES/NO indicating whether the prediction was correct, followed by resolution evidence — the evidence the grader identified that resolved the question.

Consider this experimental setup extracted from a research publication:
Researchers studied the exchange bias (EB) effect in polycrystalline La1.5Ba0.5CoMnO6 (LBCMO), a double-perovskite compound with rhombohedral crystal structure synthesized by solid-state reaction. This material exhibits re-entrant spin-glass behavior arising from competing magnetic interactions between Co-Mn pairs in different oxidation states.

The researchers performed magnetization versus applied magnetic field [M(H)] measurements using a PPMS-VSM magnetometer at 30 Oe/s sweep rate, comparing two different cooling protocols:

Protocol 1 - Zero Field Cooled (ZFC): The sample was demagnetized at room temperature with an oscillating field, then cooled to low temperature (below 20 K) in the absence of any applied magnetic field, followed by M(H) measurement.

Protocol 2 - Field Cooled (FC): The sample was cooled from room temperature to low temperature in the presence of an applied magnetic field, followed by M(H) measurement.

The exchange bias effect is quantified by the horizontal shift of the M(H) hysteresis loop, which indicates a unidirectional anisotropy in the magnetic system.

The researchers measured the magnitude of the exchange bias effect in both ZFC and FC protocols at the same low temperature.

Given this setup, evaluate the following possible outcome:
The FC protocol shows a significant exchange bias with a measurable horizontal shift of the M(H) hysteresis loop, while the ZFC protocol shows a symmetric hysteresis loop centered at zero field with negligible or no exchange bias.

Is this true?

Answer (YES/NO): NO